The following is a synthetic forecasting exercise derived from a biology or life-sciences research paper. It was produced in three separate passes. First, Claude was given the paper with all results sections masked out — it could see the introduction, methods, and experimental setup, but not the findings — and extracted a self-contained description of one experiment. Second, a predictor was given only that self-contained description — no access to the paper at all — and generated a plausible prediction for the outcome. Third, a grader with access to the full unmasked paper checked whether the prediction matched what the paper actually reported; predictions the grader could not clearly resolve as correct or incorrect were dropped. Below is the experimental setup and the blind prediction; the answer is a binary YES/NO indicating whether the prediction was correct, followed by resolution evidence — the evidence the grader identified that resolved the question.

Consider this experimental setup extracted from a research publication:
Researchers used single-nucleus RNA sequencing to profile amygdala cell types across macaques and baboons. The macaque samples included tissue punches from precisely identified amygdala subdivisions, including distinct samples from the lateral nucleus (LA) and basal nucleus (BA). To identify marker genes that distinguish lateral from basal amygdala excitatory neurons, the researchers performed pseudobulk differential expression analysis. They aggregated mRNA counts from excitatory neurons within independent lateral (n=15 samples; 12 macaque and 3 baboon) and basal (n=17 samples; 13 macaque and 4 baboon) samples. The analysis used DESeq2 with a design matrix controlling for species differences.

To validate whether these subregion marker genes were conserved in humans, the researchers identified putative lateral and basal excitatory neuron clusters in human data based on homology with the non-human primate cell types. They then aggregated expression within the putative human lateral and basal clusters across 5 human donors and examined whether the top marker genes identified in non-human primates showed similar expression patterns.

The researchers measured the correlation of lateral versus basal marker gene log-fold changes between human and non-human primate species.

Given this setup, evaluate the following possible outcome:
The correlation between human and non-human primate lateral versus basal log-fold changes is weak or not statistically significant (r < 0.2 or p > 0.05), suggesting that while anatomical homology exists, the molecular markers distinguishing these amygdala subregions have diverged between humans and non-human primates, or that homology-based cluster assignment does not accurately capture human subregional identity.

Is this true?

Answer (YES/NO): NO